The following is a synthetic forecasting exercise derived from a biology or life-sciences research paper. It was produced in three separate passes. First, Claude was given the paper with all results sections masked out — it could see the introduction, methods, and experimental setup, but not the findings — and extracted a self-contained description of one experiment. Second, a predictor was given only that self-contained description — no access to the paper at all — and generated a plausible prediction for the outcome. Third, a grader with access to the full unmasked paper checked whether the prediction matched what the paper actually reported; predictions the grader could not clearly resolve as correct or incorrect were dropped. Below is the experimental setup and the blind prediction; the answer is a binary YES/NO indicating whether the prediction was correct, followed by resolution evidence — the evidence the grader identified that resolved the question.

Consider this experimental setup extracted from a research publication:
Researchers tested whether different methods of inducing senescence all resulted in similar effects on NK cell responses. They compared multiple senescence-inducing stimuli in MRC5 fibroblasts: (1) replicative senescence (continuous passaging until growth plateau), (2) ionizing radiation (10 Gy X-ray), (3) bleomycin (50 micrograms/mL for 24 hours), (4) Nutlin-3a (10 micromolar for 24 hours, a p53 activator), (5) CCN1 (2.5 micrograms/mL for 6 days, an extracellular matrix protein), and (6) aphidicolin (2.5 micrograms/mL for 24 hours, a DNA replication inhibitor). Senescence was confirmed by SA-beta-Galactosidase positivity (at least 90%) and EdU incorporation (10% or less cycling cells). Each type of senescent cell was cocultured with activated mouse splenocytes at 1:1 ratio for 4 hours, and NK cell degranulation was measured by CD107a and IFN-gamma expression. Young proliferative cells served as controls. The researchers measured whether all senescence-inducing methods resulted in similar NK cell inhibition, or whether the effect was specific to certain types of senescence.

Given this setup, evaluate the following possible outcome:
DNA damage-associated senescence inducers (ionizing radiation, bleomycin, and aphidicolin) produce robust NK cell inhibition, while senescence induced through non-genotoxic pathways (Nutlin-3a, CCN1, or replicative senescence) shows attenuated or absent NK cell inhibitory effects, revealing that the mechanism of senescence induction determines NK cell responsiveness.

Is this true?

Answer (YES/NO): NO